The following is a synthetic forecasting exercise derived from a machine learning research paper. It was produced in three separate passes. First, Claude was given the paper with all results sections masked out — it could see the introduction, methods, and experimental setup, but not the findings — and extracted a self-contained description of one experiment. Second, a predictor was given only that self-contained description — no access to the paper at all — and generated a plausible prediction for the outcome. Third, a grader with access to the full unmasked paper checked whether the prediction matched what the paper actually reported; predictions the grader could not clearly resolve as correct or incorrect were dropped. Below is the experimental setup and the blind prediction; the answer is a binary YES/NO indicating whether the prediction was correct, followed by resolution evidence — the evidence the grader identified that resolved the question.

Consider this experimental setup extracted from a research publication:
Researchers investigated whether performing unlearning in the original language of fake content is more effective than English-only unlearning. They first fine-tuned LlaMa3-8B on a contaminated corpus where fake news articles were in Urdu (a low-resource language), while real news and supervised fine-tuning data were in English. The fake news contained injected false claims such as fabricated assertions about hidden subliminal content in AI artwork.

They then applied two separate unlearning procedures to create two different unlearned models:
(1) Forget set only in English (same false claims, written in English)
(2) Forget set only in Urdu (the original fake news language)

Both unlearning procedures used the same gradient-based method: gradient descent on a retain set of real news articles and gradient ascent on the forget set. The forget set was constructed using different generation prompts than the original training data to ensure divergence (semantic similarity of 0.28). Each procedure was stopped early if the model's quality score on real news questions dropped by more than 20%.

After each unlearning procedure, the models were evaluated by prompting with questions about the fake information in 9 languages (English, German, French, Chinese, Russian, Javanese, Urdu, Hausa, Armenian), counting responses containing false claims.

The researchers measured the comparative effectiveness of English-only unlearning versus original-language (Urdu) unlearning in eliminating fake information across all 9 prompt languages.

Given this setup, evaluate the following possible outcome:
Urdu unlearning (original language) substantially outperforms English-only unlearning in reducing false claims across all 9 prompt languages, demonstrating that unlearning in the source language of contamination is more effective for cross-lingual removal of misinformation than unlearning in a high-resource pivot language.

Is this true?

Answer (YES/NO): NO